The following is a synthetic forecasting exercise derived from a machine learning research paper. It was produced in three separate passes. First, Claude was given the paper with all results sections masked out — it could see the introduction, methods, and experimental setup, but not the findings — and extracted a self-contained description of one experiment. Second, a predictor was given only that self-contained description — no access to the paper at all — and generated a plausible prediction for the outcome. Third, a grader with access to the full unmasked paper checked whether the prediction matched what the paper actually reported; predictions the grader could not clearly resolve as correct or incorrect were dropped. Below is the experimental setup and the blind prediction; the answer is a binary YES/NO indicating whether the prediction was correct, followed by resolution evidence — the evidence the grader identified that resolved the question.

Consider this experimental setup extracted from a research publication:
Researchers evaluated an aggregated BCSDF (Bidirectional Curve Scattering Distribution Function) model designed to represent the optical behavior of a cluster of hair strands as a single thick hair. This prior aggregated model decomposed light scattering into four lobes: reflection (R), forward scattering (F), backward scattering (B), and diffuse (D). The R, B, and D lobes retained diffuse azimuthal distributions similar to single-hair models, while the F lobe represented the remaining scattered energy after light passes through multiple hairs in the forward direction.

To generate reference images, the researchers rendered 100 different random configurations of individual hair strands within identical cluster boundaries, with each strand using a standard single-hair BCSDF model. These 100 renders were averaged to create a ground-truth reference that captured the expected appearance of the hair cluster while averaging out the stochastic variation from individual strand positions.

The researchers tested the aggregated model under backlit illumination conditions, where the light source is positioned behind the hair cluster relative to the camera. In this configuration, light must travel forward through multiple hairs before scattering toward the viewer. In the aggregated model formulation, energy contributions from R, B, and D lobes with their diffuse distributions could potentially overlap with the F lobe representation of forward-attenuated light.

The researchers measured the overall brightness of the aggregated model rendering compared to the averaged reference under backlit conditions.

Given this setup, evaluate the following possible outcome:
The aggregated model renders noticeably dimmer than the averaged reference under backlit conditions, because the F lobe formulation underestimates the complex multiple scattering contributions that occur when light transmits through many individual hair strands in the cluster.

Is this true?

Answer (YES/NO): NO